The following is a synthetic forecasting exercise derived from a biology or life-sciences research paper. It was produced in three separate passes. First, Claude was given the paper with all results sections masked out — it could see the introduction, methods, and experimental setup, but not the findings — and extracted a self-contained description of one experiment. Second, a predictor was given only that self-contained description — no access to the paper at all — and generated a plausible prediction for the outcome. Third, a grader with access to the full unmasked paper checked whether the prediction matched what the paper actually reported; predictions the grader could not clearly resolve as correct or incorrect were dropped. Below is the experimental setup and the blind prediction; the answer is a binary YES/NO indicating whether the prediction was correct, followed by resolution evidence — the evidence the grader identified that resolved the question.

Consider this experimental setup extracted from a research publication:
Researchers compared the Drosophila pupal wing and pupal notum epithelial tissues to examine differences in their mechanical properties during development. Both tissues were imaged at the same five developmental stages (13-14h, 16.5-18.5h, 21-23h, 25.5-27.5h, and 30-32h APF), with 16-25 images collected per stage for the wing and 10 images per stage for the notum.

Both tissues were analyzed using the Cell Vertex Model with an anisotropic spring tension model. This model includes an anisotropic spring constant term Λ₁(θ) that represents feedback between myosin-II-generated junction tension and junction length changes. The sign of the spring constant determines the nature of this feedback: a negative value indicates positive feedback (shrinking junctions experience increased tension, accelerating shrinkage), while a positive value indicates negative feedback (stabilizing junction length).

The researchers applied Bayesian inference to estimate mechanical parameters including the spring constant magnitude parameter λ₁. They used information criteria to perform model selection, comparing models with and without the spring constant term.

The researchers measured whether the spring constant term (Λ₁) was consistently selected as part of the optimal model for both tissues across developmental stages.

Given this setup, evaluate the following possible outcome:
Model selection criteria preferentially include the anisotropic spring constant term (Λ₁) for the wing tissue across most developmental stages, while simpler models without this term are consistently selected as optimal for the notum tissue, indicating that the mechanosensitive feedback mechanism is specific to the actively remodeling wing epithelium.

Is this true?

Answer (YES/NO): NO